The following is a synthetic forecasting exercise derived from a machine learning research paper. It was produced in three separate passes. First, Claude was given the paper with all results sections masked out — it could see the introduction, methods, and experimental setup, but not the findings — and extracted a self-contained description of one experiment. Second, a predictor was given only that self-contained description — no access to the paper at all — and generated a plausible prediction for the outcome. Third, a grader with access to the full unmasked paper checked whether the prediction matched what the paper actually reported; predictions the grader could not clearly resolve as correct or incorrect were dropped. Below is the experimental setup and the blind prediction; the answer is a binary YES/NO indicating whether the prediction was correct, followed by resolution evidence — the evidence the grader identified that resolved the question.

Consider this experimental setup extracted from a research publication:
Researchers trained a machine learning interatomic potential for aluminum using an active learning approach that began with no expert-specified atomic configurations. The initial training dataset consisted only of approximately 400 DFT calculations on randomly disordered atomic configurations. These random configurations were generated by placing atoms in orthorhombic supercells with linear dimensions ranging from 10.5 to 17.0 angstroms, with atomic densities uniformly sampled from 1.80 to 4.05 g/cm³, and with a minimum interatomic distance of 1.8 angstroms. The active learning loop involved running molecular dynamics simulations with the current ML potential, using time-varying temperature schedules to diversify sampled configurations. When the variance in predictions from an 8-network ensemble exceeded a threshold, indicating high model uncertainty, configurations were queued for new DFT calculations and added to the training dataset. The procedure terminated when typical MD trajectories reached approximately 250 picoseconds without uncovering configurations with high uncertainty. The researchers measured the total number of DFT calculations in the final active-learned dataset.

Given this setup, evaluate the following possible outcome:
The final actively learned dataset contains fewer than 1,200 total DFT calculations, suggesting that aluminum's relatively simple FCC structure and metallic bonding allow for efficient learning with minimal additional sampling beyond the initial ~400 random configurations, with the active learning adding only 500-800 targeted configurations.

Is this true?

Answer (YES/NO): NO